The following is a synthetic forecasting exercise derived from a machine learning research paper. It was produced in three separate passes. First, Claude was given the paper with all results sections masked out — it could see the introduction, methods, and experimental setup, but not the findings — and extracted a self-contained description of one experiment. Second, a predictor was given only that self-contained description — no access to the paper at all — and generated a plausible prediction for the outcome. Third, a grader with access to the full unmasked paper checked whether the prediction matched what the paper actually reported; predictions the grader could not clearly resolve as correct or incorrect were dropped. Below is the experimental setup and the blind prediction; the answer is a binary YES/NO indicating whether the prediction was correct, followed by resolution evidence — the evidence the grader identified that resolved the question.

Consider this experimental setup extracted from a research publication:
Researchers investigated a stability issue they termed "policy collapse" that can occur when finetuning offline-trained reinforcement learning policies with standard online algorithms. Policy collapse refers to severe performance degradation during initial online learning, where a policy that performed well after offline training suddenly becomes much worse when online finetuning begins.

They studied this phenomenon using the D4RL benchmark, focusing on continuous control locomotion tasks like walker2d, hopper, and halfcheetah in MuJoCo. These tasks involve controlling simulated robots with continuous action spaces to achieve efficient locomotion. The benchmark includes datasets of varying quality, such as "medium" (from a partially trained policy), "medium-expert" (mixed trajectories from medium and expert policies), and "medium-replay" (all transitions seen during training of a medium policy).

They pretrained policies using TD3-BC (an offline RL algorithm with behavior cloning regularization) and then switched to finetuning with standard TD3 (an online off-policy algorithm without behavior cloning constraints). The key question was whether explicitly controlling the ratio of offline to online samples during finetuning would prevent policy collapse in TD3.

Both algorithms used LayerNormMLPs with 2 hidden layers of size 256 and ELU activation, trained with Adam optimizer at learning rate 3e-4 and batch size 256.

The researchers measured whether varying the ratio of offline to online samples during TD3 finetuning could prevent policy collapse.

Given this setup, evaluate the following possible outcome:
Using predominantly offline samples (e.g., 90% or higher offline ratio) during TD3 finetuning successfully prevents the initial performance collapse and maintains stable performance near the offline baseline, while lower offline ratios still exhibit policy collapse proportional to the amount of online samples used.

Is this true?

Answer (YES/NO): NO